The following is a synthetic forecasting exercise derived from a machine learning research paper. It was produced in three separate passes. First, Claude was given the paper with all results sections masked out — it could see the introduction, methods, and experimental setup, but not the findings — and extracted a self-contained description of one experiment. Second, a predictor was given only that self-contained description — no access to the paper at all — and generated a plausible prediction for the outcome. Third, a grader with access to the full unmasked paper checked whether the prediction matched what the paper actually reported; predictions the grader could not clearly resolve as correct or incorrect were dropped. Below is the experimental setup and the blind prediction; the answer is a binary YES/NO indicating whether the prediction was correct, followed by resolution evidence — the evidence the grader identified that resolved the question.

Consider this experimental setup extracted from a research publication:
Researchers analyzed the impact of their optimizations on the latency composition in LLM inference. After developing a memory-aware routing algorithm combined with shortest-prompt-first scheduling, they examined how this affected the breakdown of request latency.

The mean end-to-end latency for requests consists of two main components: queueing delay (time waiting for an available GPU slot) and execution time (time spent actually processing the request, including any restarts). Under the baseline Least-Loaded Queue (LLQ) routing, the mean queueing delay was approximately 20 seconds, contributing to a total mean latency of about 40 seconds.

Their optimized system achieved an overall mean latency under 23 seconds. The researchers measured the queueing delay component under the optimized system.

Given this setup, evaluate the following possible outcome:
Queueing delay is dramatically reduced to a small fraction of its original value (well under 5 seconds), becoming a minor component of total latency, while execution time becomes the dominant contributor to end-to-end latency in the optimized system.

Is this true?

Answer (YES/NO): YES